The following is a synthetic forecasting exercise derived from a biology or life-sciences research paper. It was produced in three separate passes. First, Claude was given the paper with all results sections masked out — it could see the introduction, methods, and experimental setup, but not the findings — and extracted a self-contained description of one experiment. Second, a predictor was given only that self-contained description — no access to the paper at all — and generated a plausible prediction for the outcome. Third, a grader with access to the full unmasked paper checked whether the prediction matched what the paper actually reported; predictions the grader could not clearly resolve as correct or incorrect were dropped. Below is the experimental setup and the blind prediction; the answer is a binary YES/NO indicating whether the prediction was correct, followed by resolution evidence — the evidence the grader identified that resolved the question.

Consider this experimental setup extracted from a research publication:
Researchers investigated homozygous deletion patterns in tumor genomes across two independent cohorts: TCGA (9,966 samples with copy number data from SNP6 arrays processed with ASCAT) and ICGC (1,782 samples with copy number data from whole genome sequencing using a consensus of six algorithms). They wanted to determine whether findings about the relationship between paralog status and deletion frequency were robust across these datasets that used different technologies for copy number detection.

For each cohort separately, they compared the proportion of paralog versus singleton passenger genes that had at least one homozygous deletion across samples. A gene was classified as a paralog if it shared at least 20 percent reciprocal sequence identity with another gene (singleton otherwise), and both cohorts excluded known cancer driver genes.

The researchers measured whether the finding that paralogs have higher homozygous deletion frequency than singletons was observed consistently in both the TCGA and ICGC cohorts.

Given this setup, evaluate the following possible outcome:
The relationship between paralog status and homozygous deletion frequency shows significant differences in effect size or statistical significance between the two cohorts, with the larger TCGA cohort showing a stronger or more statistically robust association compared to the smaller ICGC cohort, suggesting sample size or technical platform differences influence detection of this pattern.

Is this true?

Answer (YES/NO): NO